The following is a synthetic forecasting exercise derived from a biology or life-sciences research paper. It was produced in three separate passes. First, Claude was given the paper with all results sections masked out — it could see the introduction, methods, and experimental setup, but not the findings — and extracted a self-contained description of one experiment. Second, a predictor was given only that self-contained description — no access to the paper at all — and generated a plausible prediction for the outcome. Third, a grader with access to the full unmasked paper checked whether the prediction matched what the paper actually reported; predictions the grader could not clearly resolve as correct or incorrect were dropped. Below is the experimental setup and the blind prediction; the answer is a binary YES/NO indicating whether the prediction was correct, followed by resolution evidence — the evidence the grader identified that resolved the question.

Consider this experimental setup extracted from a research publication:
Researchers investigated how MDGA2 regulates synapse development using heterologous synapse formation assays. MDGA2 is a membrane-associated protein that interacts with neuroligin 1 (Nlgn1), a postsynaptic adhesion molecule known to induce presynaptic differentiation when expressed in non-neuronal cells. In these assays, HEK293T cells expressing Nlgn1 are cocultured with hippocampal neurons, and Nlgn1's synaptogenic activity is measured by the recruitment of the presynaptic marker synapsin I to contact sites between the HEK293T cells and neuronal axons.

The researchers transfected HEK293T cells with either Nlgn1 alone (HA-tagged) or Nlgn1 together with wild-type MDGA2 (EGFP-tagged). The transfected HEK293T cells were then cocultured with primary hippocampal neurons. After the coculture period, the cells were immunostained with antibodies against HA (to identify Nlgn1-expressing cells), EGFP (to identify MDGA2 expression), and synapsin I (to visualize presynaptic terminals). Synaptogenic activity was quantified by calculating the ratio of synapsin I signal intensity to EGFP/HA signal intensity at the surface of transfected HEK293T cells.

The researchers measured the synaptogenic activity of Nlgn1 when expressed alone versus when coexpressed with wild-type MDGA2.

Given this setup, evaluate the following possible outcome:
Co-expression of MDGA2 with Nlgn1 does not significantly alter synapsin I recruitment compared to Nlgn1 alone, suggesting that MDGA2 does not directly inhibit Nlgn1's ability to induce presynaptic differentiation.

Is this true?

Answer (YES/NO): NO